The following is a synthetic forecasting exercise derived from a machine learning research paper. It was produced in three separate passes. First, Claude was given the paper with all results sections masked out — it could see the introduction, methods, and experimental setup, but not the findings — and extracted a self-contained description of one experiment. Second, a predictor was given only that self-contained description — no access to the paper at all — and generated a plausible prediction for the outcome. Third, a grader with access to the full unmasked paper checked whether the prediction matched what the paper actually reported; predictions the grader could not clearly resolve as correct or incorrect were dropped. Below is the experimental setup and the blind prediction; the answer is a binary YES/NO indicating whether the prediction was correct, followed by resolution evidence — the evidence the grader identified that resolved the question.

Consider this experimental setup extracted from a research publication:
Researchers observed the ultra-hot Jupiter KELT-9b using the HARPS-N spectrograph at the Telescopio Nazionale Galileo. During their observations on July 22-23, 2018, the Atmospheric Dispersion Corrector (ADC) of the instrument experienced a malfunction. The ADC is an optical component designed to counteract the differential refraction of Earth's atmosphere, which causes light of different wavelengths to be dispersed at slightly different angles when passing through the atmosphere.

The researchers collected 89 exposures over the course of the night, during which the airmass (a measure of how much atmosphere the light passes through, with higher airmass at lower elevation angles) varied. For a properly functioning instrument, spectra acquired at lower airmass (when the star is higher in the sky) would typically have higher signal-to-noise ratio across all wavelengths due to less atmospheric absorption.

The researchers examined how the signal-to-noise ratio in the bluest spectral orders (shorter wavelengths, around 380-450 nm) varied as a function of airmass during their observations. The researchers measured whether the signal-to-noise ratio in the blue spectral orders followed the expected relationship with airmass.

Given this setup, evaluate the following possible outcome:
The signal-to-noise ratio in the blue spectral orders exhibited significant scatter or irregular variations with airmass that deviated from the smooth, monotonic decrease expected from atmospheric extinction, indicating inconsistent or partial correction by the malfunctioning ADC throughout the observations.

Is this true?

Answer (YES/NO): NO